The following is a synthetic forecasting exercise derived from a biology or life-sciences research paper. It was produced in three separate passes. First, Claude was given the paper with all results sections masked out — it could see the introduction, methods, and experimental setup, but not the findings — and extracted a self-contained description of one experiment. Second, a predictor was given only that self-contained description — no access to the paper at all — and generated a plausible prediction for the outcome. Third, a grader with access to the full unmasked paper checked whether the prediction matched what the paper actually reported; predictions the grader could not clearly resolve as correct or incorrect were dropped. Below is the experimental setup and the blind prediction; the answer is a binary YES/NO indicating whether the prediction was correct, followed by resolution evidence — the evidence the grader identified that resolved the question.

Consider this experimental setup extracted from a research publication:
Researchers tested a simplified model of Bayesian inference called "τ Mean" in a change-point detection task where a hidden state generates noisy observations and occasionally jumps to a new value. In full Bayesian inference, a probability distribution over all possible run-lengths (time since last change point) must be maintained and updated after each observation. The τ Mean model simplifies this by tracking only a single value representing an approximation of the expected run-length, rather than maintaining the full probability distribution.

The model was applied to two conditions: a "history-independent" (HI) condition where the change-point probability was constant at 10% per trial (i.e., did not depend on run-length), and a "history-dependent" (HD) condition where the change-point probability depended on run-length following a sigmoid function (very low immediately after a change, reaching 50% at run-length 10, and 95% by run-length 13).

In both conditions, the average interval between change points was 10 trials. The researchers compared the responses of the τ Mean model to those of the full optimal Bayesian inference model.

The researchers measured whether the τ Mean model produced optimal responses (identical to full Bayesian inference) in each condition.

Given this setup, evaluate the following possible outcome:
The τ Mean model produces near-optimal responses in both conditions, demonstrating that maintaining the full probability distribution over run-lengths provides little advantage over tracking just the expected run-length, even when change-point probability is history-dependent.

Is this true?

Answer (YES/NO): NO